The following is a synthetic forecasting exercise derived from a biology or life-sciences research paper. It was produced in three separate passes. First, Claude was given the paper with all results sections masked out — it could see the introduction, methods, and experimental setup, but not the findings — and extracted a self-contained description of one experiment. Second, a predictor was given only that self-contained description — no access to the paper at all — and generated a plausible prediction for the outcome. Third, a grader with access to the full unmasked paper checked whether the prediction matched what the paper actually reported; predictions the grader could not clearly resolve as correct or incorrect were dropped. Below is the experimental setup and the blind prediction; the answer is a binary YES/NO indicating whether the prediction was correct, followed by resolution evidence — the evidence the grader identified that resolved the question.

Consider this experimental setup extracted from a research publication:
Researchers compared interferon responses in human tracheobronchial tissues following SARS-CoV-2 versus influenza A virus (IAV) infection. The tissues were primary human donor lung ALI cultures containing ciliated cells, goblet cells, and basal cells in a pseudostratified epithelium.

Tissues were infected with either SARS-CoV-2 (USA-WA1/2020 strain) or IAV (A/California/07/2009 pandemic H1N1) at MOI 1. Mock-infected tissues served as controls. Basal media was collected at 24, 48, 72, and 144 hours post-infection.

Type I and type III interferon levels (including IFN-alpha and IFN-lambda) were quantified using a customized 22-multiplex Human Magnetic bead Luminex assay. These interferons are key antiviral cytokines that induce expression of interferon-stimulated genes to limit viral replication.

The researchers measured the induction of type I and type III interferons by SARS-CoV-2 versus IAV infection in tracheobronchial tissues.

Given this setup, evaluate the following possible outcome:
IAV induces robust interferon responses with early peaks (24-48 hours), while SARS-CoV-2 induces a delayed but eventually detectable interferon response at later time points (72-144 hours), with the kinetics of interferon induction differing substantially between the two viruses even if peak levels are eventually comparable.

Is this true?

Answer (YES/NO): NO